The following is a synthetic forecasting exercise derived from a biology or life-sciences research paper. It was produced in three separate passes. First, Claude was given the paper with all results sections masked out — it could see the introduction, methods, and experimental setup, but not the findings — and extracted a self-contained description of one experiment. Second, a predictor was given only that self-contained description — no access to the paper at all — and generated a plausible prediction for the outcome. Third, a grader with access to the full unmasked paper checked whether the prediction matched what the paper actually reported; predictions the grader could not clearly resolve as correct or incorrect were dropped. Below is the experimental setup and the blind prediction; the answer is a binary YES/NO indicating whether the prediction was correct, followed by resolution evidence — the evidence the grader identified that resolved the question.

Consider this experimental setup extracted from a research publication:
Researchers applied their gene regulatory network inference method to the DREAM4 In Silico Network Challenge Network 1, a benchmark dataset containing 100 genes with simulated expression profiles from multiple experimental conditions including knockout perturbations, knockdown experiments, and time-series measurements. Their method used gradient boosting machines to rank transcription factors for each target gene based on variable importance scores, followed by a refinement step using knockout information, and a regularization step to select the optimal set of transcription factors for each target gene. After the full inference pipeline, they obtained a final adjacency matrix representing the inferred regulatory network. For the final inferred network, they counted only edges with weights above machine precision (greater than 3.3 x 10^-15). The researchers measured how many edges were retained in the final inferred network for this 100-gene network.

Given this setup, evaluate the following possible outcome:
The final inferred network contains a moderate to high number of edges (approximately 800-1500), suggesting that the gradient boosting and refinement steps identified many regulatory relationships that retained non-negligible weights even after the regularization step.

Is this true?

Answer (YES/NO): YES